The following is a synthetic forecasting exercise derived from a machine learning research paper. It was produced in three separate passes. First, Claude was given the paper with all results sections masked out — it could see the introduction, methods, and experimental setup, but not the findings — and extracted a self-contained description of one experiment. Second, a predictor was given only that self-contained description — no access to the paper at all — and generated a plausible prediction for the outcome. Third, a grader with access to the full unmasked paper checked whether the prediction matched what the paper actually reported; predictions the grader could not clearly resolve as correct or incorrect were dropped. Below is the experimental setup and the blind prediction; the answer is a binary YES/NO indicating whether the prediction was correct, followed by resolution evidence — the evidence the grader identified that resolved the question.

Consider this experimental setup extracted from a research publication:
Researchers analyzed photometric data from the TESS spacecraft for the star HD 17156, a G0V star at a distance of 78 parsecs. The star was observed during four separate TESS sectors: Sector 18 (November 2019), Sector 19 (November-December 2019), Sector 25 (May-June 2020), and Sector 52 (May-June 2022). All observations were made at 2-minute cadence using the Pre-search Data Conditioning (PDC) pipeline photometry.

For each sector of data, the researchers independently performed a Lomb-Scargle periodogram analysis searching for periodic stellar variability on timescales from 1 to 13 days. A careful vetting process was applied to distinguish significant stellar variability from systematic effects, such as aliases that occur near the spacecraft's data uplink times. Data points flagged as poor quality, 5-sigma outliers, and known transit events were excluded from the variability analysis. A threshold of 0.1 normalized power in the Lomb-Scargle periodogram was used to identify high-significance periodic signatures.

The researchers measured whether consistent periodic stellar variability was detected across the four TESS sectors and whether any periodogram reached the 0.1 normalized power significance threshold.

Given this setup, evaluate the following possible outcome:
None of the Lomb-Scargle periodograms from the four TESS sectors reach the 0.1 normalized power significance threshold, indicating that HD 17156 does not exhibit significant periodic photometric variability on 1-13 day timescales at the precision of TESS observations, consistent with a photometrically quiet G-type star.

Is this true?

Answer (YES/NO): YES